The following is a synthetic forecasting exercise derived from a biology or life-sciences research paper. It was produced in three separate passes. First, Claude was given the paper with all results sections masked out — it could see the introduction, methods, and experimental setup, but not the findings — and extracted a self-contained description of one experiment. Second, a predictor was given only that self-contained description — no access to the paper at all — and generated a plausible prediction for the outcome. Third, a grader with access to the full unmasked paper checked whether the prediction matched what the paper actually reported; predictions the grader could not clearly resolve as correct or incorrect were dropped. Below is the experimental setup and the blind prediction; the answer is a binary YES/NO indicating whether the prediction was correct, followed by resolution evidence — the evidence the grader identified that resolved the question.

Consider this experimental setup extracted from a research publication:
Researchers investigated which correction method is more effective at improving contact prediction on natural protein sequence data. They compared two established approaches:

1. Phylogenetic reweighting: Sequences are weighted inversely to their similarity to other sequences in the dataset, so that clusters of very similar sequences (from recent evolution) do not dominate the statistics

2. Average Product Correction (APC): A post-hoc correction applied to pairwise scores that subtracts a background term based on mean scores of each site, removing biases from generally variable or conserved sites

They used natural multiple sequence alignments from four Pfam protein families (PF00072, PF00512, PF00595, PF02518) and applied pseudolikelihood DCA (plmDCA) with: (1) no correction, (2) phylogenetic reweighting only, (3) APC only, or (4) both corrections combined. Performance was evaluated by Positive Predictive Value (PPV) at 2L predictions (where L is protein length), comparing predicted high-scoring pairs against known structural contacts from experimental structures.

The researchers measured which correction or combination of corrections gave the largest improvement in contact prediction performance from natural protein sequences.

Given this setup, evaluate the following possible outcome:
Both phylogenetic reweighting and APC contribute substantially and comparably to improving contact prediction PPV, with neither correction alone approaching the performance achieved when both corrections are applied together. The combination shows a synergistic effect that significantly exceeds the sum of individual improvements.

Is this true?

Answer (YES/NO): NO